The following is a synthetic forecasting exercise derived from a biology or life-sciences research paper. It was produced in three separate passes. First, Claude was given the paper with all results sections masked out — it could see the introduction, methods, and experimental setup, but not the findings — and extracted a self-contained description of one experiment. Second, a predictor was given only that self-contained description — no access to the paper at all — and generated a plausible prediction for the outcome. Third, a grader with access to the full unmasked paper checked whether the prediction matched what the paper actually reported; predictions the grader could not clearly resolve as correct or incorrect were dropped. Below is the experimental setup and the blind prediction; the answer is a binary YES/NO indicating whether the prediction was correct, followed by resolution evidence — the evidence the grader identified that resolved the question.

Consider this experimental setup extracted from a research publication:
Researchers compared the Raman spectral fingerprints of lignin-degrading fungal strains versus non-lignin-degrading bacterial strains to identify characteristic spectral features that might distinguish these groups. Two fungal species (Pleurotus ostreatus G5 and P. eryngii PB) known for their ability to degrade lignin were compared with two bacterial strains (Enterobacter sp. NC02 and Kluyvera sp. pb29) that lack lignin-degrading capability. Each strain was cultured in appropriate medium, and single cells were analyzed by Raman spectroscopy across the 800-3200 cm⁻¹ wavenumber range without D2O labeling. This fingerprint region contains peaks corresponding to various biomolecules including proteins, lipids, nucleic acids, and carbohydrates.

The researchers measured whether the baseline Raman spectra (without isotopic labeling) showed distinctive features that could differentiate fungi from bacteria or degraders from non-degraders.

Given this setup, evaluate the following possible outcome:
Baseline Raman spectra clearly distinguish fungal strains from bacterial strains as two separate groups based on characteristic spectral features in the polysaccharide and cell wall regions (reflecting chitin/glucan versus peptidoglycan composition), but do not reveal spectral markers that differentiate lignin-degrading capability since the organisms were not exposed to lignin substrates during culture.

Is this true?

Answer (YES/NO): NO